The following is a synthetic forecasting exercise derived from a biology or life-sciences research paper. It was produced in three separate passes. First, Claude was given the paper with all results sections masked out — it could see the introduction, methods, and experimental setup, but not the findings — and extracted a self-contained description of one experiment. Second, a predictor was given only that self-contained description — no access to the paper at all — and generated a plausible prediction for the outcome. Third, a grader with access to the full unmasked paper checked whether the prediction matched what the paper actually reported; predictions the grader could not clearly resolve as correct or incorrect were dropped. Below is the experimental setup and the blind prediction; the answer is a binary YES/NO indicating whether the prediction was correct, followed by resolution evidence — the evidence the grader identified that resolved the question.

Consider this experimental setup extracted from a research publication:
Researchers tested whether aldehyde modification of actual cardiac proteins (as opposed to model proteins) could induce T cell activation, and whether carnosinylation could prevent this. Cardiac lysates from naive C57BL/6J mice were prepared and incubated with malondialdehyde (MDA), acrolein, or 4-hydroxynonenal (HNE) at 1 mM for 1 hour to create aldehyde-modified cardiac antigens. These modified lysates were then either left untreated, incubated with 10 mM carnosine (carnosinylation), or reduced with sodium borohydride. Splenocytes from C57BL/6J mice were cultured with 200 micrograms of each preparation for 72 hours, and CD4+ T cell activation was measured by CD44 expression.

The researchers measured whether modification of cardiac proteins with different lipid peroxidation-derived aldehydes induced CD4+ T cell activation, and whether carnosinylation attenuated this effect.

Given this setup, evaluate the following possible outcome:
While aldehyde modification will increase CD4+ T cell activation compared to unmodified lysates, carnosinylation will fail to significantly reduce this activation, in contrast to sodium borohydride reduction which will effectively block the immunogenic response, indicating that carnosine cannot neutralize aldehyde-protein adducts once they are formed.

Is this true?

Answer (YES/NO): NO